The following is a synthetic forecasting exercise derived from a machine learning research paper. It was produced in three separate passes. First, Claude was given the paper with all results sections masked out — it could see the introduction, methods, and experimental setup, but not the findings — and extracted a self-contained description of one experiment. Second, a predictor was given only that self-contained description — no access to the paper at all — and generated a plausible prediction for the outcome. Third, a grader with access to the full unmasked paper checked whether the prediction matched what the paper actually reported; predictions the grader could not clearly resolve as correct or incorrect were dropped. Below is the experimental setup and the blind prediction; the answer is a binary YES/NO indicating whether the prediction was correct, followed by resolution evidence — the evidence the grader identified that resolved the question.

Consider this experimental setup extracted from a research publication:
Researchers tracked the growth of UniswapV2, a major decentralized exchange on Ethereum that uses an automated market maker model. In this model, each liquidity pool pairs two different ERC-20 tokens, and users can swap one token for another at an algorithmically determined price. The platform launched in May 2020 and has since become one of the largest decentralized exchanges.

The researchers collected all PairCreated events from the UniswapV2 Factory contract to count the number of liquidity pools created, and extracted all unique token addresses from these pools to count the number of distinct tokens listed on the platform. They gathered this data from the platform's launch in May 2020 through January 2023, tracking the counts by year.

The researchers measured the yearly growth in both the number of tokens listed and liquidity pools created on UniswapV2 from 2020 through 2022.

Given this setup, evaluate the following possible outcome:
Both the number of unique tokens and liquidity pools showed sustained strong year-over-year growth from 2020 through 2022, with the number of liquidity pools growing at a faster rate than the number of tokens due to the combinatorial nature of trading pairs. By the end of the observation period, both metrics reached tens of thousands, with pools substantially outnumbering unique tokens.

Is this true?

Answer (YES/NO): NO